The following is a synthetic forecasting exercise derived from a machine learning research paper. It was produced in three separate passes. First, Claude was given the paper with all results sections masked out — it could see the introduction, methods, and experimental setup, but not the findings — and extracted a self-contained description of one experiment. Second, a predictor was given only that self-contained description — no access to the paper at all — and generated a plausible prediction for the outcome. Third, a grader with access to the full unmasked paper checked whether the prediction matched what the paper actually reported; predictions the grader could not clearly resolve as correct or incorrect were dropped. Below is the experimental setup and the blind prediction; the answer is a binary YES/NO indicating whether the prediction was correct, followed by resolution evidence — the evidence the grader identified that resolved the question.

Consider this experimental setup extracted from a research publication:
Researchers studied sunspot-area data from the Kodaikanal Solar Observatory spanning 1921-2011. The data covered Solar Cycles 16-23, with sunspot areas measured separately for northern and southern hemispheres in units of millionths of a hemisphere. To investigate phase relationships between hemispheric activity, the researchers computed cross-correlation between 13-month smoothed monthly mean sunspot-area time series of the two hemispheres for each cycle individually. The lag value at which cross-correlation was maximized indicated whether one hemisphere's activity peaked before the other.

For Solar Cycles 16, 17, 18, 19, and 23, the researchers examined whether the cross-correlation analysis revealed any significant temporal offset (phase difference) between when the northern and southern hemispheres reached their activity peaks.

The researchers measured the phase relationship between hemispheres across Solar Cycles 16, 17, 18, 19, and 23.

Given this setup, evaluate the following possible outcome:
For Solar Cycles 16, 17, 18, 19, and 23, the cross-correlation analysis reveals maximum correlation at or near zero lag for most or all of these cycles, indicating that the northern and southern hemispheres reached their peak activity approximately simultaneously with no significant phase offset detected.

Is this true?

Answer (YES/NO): YES